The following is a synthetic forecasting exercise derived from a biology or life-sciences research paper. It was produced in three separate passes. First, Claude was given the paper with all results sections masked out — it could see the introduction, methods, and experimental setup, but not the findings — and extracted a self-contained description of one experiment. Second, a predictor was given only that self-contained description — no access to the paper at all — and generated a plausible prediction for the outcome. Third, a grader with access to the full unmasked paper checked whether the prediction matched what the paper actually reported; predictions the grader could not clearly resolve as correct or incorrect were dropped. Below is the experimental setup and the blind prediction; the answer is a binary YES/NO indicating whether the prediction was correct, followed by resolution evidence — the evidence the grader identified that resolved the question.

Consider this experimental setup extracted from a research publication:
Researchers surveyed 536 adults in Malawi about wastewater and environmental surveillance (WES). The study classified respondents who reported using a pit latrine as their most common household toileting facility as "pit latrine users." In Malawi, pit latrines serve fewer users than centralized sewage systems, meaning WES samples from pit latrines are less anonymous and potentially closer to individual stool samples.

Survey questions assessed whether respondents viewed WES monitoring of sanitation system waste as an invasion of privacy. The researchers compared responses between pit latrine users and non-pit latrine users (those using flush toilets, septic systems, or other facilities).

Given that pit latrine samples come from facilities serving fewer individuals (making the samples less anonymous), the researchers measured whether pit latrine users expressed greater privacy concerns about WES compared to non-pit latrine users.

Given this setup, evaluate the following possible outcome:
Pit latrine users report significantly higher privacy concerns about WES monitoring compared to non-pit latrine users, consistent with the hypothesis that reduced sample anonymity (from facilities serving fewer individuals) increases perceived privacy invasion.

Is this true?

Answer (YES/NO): NO